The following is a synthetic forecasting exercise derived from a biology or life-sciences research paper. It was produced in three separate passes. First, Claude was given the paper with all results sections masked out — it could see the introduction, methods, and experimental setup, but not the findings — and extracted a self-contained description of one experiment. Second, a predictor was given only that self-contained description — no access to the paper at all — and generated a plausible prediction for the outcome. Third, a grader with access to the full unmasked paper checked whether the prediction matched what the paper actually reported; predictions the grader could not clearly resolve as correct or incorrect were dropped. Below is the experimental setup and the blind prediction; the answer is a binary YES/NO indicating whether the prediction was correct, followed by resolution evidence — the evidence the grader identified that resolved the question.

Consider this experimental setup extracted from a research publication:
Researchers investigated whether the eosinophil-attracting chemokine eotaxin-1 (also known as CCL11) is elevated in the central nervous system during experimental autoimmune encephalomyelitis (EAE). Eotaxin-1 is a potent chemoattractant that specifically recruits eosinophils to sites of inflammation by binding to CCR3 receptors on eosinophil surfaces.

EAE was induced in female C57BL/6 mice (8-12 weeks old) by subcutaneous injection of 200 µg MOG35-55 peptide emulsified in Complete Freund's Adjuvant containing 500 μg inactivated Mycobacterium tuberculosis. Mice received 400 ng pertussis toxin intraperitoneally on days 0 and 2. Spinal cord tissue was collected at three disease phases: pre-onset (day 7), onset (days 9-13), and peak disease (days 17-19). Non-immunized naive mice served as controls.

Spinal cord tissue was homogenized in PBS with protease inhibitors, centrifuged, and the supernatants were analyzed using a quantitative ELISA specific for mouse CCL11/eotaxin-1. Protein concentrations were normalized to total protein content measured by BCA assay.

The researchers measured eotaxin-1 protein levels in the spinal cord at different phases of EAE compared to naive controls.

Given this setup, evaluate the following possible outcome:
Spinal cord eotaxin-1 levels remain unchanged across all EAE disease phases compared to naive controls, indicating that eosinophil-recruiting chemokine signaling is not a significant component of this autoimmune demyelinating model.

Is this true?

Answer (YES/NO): NO